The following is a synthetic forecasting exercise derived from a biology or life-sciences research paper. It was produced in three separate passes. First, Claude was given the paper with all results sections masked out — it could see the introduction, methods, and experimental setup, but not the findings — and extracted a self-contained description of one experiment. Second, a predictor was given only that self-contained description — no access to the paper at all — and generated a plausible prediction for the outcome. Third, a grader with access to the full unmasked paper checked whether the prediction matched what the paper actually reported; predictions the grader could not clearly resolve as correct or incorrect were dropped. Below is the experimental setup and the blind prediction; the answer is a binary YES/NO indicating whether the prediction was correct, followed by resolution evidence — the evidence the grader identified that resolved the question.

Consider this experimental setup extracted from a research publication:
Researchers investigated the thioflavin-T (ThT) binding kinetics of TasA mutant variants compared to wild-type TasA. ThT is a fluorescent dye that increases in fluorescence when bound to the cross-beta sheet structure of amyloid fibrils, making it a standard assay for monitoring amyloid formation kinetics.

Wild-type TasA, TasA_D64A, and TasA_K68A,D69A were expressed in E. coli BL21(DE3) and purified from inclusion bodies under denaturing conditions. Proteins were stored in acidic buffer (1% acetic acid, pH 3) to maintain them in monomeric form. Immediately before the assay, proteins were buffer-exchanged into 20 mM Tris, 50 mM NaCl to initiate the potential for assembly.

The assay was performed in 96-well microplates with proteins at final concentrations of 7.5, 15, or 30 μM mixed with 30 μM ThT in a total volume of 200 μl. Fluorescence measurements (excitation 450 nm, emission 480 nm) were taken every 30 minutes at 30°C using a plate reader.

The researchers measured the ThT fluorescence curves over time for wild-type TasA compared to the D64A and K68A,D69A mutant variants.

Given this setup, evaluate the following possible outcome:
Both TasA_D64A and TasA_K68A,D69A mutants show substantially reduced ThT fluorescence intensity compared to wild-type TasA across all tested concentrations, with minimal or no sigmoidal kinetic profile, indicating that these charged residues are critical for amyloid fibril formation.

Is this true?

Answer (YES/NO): NO